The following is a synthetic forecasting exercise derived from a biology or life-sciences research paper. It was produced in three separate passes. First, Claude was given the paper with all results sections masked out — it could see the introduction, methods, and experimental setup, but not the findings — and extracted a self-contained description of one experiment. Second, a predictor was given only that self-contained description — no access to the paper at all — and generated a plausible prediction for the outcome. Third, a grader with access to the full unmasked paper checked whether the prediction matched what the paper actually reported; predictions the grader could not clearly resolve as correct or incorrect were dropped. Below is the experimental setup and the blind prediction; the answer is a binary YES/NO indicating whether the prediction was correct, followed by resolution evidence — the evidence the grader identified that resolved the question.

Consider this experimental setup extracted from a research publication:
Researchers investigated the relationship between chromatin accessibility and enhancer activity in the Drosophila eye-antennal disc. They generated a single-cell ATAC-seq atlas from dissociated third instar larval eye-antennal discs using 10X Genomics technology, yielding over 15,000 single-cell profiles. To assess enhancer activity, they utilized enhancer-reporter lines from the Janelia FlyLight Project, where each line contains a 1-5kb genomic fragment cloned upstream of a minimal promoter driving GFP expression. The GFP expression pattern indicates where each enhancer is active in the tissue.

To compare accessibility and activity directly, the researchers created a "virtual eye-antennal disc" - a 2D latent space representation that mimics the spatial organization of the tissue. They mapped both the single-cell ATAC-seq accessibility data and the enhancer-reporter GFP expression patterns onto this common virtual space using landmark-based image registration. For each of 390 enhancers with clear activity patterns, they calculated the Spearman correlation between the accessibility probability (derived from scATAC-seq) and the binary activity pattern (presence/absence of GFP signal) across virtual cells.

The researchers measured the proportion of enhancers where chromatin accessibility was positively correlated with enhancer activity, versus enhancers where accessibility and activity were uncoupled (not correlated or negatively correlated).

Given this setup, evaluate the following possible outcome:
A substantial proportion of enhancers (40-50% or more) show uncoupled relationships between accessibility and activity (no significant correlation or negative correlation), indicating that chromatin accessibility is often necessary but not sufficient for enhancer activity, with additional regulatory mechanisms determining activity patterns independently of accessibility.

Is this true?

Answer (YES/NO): NO